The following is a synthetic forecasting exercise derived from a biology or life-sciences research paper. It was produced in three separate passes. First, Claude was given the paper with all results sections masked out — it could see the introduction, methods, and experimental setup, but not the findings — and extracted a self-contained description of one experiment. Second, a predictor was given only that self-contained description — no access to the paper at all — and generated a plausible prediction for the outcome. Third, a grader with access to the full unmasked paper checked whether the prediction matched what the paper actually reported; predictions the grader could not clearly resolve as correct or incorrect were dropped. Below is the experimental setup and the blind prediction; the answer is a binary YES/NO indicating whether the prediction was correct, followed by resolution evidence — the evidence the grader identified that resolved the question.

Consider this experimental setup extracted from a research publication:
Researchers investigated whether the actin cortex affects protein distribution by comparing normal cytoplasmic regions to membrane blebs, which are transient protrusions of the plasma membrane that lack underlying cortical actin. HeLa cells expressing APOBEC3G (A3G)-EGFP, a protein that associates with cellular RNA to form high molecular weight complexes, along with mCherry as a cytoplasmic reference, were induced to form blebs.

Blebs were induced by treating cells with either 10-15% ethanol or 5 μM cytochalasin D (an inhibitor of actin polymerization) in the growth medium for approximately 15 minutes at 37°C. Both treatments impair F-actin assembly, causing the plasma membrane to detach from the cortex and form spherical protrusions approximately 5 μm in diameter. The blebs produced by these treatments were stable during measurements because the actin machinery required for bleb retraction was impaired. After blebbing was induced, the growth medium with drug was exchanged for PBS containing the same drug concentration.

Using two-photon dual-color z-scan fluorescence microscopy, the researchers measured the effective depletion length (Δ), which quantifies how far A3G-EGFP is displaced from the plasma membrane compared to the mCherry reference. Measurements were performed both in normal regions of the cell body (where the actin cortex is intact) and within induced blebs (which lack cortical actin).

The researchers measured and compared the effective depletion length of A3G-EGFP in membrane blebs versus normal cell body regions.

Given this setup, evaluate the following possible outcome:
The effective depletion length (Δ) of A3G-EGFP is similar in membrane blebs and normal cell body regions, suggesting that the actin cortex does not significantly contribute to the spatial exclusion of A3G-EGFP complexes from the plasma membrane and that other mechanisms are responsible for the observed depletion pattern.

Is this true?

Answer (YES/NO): NO